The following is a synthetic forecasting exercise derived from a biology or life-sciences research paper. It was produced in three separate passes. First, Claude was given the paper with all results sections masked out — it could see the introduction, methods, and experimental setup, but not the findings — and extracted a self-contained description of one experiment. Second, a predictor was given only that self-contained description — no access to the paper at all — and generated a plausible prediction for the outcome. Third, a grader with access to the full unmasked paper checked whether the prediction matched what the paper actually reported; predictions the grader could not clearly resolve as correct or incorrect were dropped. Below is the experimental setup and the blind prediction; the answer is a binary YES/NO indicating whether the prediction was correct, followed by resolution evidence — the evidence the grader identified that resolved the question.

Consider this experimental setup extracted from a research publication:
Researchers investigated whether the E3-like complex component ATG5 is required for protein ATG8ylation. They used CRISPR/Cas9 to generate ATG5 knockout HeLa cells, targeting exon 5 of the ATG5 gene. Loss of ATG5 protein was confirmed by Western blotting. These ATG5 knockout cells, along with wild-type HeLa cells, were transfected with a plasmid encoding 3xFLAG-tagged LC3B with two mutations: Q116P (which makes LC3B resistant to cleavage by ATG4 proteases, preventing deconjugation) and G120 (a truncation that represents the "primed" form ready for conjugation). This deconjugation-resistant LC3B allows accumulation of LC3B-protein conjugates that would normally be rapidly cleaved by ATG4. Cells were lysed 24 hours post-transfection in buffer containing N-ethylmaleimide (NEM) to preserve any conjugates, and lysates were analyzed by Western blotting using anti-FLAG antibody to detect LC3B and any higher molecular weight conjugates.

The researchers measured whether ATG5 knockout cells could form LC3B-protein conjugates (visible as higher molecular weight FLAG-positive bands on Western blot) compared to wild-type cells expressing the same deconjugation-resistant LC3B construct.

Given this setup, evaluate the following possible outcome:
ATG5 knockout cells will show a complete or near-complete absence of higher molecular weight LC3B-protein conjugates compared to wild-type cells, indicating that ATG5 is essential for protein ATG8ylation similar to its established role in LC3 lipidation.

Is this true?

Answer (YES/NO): NO